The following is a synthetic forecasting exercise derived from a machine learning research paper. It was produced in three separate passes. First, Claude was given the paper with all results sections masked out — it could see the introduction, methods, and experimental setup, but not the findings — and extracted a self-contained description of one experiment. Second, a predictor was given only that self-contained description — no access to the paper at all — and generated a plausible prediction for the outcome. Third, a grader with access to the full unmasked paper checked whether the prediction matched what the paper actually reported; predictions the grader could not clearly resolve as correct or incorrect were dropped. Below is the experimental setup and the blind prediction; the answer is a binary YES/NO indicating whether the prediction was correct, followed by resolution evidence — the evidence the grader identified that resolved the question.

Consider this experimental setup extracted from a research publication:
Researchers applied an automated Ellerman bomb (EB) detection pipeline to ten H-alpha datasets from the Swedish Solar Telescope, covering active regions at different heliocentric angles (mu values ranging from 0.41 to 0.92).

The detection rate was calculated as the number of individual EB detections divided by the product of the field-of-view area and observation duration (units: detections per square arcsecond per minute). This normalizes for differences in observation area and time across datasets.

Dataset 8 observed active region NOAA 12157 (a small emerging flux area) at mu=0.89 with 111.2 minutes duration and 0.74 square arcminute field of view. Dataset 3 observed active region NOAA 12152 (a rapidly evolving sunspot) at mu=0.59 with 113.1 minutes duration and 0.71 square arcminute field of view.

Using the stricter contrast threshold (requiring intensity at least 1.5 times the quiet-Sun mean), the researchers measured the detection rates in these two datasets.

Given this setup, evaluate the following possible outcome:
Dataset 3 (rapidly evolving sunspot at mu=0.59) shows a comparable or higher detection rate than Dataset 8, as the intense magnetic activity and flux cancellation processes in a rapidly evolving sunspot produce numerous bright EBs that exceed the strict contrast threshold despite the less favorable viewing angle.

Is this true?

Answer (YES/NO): YES